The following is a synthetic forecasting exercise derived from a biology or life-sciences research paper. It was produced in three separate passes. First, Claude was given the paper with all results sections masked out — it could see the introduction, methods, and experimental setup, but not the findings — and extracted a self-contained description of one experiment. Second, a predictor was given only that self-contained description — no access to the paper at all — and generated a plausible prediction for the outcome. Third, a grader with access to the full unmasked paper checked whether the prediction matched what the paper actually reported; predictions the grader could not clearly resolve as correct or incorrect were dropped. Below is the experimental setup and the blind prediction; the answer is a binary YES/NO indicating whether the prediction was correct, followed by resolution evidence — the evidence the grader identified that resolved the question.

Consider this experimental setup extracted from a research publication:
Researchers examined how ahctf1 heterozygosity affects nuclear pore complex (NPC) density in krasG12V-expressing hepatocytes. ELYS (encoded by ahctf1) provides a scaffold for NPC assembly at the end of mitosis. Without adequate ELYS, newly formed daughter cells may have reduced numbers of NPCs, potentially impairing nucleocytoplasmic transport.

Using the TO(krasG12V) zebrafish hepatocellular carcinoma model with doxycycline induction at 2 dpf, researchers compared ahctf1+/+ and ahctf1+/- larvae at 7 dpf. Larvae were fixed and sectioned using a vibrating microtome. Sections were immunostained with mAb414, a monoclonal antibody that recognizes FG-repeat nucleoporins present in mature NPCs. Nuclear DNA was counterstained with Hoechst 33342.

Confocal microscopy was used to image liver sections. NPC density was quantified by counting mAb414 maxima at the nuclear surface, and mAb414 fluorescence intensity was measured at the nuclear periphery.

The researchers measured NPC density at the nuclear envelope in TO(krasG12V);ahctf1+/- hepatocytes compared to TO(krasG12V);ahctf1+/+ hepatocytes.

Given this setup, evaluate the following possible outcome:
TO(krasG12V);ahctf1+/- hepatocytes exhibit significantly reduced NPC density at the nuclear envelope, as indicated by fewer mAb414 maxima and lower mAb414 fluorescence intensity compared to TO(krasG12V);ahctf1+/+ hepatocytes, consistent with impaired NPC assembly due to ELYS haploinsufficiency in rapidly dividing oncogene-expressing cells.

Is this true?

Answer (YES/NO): YES